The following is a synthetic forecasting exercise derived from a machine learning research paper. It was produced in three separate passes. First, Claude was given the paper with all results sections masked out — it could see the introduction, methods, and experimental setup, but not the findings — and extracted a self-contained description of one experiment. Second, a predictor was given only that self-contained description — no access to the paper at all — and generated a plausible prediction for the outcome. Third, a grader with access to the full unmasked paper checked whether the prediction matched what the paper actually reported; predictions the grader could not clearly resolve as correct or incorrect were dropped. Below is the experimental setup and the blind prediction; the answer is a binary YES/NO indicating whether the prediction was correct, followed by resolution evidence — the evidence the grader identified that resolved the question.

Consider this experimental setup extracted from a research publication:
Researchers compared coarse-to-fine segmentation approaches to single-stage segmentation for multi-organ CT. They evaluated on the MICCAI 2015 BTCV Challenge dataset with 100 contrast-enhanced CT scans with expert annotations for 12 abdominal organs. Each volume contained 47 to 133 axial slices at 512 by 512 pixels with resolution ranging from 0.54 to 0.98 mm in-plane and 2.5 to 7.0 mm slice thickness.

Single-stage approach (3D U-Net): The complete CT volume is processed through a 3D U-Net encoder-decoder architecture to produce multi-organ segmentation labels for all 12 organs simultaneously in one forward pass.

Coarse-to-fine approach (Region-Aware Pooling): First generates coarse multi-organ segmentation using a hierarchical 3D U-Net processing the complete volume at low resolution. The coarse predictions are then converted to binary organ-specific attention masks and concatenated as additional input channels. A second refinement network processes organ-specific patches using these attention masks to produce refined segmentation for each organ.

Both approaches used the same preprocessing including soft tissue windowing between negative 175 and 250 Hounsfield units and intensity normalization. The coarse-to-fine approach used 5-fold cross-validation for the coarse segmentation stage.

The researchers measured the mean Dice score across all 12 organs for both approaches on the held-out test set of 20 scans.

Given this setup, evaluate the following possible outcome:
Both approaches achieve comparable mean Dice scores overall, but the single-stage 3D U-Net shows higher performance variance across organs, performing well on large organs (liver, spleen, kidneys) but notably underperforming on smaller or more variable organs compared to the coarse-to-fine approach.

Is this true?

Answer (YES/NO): NO